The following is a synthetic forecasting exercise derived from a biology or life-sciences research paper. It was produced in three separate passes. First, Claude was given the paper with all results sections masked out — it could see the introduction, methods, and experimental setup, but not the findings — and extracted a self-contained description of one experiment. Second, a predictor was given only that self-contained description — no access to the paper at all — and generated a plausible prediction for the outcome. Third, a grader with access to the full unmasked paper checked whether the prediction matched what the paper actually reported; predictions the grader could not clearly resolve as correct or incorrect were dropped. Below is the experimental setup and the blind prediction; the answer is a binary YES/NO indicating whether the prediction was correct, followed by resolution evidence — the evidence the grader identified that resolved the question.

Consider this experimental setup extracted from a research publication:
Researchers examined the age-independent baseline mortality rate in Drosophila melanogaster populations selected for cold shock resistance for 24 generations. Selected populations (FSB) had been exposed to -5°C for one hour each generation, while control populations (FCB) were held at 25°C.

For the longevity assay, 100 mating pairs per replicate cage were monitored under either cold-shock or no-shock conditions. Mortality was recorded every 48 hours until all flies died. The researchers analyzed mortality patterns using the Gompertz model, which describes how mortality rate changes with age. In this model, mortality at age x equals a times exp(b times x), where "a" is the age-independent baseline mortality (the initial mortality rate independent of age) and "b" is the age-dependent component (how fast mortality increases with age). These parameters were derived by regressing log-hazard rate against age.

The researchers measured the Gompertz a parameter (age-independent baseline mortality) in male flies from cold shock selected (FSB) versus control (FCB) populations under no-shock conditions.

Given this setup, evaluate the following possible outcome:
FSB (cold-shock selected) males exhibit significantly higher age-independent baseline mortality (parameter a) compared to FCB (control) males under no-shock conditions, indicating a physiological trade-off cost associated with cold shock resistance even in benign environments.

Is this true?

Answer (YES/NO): NO